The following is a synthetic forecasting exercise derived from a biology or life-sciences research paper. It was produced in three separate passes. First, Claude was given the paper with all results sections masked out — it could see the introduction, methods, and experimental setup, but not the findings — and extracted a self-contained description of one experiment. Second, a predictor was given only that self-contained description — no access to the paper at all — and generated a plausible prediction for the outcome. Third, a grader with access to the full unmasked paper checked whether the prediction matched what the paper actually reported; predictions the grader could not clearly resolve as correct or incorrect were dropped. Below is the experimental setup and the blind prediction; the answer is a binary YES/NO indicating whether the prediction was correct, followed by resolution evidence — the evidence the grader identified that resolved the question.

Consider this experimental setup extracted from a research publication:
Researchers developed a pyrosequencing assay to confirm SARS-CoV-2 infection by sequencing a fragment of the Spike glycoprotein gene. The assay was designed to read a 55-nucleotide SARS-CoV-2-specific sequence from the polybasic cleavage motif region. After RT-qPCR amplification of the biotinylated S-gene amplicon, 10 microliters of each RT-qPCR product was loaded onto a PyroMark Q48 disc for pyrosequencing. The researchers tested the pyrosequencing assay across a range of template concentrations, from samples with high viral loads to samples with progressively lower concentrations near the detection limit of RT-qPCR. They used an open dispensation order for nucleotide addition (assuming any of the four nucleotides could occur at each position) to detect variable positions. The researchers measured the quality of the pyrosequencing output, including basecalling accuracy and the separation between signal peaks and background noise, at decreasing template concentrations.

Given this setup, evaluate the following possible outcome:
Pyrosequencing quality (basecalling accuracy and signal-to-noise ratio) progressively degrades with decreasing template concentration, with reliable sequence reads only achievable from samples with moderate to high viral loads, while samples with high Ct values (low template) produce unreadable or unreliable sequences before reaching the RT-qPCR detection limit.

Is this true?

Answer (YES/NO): YES